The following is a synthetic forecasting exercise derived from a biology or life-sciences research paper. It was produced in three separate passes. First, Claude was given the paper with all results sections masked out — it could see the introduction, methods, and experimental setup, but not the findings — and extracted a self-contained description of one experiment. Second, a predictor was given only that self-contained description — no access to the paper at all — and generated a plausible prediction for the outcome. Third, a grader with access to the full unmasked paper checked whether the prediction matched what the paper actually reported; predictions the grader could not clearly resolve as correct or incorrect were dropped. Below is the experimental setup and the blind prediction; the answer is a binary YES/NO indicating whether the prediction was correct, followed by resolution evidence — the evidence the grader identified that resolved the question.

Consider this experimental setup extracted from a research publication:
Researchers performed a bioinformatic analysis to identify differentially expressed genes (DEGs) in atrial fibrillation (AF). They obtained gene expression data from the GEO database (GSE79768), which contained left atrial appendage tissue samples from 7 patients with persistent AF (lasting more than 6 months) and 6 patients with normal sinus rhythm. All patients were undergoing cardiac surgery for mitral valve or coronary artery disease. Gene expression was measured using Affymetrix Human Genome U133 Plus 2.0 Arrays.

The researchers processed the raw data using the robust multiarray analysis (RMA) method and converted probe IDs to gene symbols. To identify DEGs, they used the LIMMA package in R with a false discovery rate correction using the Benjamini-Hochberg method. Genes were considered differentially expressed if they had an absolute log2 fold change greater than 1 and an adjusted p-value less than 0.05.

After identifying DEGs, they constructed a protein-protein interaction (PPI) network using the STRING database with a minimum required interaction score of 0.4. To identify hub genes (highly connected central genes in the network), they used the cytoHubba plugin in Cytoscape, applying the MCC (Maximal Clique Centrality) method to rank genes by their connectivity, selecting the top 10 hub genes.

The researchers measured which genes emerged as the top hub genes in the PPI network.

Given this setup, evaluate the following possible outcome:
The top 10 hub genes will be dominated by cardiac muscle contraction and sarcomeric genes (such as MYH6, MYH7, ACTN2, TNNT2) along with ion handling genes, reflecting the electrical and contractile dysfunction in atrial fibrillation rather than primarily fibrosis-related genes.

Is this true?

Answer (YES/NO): NO